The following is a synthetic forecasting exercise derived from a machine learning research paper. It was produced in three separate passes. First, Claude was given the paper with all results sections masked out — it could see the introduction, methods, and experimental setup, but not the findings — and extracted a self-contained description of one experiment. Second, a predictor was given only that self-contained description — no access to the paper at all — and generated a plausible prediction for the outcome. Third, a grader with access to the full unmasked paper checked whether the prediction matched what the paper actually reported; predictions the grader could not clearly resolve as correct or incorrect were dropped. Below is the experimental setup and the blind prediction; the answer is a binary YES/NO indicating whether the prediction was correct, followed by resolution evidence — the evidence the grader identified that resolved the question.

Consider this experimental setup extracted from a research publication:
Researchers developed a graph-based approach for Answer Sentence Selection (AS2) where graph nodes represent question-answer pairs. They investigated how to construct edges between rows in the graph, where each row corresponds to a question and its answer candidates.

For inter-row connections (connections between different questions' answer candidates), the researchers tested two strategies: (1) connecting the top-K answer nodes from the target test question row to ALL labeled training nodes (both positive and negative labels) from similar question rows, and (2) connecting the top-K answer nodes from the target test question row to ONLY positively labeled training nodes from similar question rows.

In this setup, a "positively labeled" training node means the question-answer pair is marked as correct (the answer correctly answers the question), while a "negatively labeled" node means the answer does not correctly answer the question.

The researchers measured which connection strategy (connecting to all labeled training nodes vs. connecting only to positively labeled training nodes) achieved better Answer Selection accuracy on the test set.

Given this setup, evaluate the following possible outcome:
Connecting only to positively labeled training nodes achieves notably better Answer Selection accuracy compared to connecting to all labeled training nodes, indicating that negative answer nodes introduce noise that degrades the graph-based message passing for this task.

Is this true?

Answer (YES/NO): YES